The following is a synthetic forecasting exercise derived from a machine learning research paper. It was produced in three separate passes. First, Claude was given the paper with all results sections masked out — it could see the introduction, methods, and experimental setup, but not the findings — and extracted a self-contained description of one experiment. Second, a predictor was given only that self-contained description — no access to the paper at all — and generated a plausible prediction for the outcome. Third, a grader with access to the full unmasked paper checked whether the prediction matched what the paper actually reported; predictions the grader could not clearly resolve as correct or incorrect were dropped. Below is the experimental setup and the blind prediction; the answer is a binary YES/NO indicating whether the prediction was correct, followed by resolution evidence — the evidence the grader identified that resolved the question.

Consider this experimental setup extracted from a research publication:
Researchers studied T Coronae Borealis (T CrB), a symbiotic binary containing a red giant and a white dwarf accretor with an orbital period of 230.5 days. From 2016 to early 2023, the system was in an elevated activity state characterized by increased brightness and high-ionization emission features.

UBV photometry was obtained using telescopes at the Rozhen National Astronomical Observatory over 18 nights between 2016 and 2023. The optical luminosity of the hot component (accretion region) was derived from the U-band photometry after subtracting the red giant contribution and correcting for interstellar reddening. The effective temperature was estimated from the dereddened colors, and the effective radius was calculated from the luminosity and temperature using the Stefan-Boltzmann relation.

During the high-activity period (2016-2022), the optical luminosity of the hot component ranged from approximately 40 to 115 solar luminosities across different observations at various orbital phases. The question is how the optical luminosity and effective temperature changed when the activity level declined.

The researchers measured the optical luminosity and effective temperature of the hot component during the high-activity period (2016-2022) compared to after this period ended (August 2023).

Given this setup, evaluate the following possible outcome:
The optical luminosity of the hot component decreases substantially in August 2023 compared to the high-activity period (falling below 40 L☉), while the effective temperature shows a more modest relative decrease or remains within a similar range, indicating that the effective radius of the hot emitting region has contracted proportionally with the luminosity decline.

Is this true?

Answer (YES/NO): NO